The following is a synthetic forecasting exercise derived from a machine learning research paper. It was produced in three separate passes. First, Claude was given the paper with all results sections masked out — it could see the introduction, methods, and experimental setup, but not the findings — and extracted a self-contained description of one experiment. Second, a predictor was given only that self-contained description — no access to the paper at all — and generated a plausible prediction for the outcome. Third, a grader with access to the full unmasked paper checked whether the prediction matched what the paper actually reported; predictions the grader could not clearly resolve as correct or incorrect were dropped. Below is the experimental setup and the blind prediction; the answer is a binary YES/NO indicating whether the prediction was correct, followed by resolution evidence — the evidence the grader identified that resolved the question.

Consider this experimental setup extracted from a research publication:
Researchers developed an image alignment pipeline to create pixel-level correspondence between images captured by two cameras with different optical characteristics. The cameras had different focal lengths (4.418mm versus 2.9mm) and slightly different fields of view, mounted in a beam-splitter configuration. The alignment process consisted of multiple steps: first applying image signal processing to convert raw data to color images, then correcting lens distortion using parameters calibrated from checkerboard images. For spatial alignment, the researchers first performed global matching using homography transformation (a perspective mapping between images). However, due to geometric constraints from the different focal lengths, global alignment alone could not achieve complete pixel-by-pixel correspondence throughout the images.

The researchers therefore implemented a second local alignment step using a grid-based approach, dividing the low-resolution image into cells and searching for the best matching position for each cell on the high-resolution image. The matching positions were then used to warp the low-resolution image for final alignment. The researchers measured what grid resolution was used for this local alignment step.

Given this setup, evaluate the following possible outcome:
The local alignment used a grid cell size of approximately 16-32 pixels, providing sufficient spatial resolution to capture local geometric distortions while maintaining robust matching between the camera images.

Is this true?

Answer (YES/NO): NO